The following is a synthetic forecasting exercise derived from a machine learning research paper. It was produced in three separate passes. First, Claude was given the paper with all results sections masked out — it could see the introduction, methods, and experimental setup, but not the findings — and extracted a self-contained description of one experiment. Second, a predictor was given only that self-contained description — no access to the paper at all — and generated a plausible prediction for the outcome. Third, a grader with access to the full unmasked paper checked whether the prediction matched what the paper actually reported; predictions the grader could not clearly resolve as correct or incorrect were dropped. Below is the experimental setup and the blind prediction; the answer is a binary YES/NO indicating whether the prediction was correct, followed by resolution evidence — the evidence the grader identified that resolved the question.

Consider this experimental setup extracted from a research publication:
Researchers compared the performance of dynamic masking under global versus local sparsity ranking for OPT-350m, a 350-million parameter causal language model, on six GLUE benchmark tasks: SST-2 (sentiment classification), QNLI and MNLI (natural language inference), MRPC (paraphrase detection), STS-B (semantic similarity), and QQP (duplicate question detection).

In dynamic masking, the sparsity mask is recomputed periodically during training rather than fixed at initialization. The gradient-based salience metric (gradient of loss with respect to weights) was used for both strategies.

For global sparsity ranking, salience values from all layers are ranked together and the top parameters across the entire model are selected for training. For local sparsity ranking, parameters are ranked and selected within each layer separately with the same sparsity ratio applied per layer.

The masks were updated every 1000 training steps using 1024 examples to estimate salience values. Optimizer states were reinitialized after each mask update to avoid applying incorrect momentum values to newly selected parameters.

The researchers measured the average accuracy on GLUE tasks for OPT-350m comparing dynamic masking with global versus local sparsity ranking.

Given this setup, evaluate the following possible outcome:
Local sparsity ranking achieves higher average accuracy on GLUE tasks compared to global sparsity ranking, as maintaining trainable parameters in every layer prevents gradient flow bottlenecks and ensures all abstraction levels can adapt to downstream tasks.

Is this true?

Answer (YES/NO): NO